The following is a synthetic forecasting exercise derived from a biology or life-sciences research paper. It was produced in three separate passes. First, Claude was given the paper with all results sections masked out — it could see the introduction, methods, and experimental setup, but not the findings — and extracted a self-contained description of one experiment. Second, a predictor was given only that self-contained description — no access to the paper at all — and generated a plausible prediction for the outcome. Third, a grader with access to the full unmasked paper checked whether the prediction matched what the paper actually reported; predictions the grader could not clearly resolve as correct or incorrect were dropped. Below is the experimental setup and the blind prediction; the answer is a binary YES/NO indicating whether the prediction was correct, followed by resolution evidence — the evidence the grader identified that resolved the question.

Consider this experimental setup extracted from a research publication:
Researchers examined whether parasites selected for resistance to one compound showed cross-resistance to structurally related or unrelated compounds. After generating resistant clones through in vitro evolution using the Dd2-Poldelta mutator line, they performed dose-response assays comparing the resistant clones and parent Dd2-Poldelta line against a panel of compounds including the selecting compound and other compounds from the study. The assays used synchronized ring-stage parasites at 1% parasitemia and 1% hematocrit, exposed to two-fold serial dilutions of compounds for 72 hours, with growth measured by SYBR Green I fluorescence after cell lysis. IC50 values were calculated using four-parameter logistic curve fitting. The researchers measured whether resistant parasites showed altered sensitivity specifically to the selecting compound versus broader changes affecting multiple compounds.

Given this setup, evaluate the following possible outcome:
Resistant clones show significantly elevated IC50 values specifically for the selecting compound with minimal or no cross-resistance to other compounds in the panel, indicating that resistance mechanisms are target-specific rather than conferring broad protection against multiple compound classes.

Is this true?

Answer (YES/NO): NO